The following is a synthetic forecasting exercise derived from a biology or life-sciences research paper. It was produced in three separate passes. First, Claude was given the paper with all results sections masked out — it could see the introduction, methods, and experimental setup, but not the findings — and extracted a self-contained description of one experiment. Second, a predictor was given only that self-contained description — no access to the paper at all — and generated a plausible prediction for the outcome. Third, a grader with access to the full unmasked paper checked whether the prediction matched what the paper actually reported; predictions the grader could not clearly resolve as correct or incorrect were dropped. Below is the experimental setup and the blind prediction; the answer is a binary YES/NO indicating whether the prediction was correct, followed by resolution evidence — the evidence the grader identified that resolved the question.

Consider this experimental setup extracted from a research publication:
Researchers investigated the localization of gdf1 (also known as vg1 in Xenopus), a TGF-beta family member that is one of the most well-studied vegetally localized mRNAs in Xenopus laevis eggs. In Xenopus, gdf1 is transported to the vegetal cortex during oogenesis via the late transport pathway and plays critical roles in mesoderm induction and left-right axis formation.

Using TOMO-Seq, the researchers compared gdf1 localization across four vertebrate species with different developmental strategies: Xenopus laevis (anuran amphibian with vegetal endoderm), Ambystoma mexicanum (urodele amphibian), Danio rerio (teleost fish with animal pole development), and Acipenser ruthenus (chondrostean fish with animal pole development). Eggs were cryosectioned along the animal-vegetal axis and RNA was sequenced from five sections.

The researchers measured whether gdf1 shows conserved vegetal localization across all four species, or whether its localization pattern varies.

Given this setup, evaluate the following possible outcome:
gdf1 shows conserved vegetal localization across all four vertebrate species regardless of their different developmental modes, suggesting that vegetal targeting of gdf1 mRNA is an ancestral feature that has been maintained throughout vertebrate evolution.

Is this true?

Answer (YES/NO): NO